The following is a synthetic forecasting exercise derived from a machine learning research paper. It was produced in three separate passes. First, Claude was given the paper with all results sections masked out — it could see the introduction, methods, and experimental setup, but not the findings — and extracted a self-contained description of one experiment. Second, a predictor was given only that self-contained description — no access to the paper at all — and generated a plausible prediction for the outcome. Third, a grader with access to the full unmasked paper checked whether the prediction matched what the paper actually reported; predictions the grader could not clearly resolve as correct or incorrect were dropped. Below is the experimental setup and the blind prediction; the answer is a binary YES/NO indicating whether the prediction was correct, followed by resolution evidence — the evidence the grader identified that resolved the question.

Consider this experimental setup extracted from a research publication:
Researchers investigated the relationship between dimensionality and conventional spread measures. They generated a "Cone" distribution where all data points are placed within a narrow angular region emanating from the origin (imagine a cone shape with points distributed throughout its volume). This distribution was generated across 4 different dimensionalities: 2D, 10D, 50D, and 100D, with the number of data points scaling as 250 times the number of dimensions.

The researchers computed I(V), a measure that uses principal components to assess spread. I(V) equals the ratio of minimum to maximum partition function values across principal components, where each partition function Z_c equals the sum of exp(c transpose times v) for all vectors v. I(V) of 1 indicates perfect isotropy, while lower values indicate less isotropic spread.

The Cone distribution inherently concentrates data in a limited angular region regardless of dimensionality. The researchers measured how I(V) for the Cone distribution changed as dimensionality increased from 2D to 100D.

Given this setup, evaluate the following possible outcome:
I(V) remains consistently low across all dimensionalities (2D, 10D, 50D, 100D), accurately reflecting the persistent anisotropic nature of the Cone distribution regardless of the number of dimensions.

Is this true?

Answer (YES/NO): NO